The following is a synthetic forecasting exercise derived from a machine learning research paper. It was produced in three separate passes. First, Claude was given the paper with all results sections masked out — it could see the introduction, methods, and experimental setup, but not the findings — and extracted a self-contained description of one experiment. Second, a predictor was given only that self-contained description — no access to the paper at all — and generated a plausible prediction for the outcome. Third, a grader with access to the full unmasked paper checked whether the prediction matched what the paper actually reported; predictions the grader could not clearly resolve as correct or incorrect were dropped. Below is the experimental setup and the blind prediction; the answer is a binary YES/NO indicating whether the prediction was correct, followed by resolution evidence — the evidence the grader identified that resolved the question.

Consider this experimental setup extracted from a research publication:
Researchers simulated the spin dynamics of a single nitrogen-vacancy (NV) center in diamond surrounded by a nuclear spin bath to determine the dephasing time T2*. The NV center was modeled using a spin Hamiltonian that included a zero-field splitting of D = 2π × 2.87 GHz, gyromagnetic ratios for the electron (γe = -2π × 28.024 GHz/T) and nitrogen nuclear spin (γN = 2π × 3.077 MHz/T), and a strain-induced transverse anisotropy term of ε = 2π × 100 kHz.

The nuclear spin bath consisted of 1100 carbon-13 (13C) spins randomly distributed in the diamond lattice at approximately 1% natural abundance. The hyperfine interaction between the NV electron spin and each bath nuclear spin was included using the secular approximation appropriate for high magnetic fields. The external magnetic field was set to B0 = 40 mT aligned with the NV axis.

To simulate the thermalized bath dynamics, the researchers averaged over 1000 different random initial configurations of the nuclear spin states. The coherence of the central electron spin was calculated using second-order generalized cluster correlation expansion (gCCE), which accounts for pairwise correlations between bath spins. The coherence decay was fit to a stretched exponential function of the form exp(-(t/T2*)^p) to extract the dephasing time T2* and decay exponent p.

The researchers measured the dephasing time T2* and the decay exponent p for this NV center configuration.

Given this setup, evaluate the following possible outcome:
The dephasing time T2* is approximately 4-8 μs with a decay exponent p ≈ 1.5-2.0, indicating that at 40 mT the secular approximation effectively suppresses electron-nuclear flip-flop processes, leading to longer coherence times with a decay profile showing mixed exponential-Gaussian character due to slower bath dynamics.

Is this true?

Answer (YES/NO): NO